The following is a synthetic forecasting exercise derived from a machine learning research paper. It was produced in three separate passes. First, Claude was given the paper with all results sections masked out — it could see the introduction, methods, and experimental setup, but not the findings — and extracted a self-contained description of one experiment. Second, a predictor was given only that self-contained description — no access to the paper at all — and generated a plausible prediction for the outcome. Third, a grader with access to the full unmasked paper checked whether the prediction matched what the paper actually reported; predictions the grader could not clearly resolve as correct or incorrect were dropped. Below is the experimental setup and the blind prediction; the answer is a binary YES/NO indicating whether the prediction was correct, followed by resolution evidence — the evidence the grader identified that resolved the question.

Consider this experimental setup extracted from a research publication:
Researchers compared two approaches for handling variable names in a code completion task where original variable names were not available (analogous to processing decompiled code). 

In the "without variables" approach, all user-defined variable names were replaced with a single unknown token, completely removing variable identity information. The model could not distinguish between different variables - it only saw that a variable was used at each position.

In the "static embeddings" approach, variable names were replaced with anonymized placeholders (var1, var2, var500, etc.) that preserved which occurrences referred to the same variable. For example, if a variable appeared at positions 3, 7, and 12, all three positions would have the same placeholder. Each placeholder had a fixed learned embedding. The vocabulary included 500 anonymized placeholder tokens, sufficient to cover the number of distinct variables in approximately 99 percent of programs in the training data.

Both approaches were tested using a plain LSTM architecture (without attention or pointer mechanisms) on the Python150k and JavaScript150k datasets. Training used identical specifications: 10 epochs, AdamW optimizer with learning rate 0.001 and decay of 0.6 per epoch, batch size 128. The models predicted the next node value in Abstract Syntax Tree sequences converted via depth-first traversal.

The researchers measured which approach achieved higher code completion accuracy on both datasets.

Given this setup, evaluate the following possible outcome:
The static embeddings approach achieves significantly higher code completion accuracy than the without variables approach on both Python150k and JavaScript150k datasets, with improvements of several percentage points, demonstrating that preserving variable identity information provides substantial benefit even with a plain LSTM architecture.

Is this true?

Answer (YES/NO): YES